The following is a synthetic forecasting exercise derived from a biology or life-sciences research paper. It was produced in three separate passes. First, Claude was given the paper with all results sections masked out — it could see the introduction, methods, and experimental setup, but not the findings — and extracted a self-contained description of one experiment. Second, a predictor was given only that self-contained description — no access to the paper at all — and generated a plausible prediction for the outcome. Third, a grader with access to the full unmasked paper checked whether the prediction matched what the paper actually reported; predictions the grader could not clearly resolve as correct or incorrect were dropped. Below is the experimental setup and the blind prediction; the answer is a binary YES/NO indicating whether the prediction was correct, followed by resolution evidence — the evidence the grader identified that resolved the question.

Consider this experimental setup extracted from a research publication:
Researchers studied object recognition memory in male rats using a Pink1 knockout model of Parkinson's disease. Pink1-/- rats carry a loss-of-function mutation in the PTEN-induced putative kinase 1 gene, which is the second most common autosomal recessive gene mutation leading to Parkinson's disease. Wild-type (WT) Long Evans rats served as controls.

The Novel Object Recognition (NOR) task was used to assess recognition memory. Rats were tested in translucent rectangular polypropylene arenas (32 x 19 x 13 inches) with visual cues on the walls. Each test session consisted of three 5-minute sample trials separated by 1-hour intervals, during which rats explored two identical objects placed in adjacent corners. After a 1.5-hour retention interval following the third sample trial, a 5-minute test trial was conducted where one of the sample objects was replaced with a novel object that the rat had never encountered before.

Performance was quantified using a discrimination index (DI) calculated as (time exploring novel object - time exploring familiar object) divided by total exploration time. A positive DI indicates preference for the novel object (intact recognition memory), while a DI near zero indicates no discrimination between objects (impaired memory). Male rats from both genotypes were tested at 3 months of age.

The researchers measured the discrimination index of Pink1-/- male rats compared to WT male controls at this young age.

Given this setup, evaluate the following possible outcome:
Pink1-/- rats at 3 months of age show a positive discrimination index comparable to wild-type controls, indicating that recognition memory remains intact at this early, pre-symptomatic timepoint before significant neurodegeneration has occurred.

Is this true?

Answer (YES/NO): YES